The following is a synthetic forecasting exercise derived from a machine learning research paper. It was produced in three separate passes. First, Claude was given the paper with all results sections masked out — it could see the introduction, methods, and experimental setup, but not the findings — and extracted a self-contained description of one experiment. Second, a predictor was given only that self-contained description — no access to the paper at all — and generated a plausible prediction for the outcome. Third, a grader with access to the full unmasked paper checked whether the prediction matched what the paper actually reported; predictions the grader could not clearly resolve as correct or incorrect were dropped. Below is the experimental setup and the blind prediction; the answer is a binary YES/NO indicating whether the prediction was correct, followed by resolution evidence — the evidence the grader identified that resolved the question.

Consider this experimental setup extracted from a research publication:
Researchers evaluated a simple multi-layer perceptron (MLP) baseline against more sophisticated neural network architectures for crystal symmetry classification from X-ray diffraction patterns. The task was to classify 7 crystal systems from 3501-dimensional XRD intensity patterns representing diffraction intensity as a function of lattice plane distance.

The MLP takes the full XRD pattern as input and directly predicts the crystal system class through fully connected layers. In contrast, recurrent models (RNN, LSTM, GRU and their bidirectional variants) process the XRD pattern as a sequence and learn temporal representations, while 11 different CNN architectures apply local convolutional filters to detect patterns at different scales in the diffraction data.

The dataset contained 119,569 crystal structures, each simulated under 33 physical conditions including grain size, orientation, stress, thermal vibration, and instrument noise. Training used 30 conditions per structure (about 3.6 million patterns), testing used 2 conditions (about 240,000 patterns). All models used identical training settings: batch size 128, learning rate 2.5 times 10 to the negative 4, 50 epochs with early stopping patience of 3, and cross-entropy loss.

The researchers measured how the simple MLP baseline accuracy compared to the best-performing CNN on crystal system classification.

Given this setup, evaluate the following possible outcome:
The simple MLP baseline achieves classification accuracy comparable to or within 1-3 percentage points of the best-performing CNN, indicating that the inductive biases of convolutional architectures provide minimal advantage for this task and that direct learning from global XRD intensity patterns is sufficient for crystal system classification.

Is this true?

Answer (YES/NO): NO